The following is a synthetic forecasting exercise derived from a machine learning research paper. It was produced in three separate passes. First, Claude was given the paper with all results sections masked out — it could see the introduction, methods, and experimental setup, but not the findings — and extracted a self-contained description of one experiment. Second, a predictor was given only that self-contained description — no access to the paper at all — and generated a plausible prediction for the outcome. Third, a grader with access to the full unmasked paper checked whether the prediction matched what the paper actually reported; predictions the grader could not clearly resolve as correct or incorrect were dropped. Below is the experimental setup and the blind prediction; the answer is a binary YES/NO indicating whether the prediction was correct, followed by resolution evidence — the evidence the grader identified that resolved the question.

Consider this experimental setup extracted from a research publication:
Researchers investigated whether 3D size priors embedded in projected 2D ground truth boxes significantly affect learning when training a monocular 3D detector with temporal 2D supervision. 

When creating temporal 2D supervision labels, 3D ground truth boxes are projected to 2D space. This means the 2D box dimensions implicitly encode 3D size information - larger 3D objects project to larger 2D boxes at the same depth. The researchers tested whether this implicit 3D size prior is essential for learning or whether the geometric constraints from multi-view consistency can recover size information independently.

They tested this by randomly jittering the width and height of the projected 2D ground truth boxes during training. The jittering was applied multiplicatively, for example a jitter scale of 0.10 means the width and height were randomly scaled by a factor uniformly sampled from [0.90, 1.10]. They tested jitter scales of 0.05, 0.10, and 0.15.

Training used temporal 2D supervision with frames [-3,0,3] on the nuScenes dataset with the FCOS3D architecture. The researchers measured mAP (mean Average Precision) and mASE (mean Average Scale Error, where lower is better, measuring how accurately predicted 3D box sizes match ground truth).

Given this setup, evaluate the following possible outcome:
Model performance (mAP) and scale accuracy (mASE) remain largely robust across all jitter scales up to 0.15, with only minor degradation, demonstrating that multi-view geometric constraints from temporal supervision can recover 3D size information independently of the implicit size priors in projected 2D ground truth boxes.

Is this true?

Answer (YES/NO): YES